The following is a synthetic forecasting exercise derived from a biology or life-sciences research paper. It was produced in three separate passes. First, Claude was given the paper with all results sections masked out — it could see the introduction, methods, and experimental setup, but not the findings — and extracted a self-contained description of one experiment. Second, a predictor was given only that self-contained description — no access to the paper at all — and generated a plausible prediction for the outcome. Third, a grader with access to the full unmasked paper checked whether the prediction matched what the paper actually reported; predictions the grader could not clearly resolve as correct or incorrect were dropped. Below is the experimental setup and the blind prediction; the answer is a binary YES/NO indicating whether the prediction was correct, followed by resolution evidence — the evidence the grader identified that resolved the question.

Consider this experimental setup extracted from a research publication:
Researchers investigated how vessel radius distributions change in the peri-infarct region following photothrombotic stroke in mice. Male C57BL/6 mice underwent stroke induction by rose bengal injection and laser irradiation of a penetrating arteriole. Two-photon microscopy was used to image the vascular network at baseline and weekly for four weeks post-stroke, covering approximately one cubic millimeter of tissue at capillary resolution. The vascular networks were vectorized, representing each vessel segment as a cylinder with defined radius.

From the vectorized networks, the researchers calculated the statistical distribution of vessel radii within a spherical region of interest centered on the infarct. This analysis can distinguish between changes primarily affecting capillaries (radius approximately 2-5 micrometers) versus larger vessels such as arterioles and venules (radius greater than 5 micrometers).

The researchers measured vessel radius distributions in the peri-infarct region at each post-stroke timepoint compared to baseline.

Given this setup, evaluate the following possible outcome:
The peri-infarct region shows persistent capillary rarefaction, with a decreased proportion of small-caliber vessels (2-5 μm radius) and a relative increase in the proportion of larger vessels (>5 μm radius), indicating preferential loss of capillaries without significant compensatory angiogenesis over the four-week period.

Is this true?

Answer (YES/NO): NO